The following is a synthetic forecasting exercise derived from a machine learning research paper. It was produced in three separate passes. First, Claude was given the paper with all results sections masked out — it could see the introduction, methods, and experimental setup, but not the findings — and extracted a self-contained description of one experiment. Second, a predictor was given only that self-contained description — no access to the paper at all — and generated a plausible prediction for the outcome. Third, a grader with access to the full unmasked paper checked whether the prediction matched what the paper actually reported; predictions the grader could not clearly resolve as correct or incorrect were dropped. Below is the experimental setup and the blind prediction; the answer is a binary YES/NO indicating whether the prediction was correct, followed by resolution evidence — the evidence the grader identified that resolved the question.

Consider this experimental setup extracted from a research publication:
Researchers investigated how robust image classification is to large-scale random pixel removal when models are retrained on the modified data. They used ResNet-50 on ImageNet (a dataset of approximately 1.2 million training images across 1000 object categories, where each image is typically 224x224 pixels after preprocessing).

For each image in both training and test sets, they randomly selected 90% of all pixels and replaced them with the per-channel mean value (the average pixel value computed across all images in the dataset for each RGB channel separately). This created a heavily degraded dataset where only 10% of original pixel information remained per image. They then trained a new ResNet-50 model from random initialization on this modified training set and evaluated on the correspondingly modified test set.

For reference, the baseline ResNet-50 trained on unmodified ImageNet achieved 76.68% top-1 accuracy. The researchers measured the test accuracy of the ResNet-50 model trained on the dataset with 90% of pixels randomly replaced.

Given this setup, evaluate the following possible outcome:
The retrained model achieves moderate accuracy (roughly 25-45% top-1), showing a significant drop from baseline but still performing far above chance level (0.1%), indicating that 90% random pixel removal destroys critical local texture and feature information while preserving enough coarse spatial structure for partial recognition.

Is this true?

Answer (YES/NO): NO